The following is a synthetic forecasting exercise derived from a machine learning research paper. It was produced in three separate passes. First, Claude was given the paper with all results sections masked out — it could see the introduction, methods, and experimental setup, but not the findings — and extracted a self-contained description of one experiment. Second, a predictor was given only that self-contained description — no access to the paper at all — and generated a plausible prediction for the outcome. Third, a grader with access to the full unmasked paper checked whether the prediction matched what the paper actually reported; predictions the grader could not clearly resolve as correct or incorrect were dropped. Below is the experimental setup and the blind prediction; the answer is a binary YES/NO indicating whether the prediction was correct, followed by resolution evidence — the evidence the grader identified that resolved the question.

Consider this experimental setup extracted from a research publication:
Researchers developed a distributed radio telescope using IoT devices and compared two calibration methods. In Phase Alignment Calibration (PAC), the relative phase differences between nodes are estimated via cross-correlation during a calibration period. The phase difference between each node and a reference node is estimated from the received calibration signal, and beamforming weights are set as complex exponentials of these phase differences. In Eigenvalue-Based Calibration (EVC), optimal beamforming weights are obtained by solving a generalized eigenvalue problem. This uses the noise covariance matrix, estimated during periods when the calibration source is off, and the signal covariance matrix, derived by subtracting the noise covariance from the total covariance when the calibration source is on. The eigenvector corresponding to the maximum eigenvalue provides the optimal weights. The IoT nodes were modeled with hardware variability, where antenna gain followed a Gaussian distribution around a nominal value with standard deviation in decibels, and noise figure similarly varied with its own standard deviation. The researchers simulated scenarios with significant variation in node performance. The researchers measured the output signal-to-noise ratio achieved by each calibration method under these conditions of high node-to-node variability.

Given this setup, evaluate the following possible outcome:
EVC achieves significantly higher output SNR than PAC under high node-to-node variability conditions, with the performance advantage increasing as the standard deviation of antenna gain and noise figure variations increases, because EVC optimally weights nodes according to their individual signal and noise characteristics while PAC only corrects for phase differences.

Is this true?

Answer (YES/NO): YES